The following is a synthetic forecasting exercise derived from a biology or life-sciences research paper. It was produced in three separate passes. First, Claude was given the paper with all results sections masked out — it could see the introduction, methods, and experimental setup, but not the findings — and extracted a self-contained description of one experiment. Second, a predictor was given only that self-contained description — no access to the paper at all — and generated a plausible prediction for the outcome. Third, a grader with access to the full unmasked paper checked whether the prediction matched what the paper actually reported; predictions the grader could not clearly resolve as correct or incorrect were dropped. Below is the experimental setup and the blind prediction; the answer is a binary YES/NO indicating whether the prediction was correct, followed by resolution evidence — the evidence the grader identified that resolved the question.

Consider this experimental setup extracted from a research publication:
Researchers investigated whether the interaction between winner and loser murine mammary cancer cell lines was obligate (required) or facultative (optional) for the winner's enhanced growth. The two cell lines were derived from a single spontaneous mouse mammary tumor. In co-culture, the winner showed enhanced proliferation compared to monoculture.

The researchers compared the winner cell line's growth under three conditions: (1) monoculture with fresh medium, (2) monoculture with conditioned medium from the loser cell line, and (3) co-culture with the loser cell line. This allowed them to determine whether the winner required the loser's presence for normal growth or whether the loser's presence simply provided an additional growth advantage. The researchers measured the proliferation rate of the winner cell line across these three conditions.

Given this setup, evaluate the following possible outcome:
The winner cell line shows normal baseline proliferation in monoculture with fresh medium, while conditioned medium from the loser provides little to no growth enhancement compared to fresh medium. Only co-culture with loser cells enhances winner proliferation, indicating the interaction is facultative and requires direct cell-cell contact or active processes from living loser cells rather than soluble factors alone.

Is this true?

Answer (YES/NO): NO